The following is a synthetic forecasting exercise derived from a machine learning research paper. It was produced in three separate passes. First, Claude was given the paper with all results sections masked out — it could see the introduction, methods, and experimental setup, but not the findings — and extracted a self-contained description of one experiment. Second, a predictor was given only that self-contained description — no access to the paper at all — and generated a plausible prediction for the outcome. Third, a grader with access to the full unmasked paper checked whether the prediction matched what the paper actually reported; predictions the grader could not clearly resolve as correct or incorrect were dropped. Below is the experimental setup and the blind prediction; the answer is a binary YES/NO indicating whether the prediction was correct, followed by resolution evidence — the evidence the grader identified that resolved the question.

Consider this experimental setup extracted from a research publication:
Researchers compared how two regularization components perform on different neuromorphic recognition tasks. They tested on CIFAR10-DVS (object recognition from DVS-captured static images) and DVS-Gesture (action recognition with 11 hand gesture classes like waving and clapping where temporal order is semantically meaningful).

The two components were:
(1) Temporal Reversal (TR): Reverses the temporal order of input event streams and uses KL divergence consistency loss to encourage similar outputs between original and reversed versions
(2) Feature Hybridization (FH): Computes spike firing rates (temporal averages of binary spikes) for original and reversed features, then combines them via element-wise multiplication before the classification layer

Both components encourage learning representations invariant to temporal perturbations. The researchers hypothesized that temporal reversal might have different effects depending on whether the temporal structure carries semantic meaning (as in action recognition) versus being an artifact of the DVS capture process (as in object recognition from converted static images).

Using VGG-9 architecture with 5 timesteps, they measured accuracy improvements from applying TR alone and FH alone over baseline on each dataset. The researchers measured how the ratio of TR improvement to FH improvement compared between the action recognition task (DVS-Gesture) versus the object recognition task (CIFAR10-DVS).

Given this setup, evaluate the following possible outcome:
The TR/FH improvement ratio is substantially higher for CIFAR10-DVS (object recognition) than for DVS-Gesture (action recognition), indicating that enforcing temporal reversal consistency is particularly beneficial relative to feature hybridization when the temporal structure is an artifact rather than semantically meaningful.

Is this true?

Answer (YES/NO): YES